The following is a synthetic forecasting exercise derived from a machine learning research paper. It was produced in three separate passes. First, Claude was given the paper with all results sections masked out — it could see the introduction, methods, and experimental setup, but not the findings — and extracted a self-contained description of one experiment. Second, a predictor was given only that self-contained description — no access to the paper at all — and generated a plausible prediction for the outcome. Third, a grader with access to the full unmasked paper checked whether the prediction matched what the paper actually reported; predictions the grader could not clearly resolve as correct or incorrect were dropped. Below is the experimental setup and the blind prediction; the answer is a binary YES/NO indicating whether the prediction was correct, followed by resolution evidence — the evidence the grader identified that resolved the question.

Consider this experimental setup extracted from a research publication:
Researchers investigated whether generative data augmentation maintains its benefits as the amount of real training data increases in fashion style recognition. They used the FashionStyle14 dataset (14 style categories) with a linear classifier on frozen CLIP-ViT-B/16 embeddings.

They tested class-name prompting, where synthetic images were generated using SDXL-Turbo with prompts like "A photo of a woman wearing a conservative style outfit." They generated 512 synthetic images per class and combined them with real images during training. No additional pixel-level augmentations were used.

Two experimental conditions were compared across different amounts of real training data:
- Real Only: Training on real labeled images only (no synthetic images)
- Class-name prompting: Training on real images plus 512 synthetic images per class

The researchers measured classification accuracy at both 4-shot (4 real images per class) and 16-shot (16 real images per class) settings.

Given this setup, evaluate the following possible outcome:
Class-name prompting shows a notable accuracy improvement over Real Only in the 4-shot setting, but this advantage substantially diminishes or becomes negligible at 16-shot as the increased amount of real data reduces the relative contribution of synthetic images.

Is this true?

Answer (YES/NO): NO